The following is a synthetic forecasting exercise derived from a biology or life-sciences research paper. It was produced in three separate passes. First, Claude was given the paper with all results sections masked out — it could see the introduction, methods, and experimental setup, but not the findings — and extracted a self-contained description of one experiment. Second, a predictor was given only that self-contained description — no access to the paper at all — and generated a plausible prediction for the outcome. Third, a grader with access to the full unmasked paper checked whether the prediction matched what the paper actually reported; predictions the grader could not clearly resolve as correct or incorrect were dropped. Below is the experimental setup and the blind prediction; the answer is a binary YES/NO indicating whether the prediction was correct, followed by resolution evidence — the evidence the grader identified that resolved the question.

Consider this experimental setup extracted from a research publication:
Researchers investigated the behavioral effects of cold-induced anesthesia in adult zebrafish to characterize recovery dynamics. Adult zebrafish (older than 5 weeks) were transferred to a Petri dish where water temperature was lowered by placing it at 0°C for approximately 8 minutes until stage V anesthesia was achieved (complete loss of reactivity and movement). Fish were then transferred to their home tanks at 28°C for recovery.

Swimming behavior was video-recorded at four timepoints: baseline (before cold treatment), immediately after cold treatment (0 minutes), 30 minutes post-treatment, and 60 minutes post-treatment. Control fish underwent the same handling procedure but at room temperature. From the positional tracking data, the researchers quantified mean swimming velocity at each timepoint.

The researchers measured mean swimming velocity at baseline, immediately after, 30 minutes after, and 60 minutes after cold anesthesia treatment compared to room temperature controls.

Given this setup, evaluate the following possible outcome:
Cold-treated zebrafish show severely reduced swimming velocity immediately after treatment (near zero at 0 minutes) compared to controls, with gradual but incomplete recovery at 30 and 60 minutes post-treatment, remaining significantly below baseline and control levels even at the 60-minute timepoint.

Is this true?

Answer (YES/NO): NO